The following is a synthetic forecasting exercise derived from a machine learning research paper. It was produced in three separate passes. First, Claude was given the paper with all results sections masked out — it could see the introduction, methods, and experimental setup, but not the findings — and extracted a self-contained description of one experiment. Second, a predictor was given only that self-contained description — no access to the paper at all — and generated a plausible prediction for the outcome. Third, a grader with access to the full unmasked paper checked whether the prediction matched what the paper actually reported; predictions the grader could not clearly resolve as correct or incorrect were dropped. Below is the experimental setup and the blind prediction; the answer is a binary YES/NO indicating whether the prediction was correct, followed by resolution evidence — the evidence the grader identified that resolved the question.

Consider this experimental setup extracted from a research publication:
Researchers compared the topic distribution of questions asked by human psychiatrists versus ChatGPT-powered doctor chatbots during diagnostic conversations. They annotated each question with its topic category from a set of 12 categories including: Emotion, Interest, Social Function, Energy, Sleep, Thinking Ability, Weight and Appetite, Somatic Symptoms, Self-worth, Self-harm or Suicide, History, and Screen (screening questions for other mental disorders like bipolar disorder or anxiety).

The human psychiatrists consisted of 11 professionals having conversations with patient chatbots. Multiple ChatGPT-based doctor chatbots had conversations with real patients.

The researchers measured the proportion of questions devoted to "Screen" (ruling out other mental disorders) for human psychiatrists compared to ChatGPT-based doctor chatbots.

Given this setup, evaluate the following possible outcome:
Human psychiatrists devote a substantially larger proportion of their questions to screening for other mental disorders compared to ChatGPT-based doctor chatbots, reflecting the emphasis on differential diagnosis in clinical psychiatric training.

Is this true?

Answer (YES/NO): YES